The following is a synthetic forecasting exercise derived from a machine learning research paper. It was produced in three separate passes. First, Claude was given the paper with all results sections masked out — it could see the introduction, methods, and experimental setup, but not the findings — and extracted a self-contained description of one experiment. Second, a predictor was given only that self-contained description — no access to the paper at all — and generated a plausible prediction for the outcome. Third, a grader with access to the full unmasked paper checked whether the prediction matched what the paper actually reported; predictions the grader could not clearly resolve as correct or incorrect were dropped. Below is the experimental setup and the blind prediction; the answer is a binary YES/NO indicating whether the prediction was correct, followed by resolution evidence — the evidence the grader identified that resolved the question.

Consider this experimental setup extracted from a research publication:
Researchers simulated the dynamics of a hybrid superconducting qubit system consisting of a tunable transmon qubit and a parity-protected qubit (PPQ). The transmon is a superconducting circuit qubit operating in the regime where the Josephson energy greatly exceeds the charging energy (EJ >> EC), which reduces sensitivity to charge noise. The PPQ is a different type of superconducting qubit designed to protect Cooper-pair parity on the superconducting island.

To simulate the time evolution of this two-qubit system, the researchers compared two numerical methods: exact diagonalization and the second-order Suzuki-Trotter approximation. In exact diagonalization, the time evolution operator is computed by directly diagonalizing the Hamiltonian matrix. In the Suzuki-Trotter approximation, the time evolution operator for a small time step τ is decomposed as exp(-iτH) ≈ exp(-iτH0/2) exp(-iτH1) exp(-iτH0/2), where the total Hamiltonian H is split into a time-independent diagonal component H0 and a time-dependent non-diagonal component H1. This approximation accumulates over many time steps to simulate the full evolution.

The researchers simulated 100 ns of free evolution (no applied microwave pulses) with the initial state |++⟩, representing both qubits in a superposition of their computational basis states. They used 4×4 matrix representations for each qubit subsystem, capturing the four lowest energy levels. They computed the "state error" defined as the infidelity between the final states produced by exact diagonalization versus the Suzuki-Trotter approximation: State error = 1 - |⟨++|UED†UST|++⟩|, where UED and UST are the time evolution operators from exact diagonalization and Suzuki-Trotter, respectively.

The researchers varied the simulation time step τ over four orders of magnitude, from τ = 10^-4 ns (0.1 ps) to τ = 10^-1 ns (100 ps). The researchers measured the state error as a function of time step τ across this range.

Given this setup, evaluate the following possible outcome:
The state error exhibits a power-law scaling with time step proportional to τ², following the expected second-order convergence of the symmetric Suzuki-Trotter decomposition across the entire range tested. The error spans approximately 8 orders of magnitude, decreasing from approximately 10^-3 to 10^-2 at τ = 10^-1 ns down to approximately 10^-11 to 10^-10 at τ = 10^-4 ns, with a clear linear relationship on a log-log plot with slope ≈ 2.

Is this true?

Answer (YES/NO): NO